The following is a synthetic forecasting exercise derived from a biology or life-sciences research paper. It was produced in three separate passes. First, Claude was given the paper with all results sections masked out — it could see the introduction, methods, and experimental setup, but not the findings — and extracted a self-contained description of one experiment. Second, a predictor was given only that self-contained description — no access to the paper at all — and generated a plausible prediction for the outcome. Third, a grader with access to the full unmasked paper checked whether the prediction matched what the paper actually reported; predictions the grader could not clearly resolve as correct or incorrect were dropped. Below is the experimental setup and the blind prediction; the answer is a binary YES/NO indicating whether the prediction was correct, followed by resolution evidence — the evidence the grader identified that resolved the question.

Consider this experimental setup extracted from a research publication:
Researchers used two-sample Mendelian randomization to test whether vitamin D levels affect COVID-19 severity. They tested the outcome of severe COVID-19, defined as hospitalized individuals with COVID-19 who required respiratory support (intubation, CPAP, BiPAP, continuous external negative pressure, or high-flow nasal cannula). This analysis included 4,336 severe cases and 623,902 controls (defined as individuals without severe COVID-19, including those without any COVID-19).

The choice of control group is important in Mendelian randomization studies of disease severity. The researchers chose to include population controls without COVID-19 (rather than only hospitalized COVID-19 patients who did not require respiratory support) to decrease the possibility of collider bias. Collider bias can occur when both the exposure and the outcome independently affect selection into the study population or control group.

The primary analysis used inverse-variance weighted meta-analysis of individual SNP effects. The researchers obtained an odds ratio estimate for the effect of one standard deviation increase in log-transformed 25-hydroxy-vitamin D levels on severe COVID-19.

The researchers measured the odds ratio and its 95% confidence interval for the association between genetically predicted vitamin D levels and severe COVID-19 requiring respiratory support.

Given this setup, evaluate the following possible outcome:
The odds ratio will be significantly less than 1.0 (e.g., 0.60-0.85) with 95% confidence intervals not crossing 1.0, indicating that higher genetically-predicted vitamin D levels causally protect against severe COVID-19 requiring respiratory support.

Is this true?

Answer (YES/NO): NO